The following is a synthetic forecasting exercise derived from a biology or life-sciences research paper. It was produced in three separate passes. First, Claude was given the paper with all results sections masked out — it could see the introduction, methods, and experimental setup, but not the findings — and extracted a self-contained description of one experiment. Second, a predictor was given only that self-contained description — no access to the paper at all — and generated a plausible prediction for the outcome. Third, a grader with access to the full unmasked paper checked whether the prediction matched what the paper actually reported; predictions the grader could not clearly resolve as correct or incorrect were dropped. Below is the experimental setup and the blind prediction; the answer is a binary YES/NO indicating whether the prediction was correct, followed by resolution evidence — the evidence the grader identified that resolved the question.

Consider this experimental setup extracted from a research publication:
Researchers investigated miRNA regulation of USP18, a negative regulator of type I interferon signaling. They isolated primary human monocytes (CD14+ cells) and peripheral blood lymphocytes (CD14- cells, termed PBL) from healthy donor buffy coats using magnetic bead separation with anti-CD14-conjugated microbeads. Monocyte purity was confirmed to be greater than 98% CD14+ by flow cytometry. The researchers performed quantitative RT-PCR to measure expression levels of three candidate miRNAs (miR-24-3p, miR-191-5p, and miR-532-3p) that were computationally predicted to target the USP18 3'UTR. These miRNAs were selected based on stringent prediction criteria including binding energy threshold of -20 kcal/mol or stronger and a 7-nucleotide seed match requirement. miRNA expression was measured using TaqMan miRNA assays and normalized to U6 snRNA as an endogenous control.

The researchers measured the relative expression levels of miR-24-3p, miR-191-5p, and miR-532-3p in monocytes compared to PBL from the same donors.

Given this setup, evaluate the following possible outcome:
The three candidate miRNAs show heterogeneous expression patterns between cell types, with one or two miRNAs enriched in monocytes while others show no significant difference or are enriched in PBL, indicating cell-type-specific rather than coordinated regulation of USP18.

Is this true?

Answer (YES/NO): NO